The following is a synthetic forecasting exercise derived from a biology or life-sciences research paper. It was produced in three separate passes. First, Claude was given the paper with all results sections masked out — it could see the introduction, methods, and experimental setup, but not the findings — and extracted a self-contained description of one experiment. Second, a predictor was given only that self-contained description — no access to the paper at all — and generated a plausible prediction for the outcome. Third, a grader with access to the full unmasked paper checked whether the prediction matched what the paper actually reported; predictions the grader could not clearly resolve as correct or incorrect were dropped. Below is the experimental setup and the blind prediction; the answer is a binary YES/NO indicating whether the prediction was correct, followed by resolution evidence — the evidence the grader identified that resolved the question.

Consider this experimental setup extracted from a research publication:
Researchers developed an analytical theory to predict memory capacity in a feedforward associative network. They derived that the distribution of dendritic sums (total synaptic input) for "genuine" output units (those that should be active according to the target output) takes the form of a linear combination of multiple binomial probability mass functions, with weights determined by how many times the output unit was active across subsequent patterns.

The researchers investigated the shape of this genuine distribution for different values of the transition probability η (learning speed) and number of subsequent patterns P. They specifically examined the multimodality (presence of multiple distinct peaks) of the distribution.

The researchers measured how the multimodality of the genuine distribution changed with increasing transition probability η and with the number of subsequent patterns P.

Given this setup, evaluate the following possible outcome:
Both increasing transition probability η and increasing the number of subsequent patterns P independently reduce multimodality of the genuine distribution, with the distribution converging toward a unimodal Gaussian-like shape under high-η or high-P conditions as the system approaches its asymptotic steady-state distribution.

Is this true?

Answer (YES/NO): NO